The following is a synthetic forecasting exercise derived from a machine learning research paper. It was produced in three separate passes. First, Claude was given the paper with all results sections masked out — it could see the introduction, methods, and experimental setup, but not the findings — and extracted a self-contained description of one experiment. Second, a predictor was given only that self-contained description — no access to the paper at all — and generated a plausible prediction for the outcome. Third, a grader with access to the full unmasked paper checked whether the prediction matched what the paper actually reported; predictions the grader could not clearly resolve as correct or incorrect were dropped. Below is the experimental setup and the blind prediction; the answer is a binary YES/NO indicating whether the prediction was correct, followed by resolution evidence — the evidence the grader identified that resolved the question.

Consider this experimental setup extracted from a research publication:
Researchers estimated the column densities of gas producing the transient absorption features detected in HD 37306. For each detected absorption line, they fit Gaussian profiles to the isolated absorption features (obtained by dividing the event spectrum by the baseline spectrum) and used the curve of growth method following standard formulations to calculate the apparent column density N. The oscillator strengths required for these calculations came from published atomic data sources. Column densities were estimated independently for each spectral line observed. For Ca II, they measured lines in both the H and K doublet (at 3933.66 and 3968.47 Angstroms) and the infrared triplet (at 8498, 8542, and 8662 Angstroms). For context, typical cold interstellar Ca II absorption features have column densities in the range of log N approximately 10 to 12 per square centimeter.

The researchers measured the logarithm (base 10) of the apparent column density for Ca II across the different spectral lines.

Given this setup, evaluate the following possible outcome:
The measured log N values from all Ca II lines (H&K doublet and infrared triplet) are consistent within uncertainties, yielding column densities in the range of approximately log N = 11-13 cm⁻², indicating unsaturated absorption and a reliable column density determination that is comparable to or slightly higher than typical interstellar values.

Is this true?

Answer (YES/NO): NO